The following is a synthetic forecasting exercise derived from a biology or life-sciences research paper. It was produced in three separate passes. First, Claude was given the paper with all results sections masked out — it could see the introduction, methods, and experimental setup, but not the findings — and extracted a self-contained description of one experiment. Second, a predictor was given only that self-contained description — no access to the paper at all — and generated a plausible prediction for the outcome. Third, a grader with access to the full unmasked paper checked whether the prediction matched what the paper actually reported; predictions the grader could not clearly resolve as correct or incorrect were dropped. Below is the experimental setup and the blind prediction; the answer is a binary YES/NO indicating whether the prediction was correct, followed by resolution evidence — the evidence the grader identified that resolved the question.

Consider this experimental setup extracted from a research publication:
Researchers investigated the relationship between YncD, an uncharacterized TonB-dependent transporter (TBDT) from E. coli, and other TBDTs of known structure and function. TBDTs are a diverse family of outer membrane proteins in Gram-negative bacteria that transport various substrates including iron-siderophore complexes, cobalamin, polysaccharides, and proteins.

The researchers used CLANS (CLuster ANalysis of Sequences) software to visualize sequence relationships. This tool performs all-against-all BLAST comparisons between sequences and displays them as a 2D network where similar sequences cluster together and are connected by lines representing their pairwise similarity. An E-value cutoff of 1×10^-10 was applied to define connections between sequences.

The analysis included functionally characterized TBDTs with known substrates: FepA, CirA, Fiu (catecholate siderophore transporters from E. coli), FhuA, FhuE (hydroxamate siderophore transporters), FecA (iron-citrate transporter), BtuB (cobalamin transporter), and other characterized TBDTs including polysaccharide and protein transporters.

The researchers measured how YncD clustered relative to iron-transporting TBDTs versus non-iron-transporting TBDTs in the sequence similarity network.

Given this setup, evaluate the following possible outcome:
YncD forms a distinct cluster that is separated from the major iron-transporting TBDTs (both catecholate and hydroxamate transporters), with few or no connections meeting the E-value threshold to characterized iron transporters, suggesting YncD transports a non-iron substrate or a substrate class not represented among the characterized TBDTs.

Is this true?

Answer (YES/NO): NO